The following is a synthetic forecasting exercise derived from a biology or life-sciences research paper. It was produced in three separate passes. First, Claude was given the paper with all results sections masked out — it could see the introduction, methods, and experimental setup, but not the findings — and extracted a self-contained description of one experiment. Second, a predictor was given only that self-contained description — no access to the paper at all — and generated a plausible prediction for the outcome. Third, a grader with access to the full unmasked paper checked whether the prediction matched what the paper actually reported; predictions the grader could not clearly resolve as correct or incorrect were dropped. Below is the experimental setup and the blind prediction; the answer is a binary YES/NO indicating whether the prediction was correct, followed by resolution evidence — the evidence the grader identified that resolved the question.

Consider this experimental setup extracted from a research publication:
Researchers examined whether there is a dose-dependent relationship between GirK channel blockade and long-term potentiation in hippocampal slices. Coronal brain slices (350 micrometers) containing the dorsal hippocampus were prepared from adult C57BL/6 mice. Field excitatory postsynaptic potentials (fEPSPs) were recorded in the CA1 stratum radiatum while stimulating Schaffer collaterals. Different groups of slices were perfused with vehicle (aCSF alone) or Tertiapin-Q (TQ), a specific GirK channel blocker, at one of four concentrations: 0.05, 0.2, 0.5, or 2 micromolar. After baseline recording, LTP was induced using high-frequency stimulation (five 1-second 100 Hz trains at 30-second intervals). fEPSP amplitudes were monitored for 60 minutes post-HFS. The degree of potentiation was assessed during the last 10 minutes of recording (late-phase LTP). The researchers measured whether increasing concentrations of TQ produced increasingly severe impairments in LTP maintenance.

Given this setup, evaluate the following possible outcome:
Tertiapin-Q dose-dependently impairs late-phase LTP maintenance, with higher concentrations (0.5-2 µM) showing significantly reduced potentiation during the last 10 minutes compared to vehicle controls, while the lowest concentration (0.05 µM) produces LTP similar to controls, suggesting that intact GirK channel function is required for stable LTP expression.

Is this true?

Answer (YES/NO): NO